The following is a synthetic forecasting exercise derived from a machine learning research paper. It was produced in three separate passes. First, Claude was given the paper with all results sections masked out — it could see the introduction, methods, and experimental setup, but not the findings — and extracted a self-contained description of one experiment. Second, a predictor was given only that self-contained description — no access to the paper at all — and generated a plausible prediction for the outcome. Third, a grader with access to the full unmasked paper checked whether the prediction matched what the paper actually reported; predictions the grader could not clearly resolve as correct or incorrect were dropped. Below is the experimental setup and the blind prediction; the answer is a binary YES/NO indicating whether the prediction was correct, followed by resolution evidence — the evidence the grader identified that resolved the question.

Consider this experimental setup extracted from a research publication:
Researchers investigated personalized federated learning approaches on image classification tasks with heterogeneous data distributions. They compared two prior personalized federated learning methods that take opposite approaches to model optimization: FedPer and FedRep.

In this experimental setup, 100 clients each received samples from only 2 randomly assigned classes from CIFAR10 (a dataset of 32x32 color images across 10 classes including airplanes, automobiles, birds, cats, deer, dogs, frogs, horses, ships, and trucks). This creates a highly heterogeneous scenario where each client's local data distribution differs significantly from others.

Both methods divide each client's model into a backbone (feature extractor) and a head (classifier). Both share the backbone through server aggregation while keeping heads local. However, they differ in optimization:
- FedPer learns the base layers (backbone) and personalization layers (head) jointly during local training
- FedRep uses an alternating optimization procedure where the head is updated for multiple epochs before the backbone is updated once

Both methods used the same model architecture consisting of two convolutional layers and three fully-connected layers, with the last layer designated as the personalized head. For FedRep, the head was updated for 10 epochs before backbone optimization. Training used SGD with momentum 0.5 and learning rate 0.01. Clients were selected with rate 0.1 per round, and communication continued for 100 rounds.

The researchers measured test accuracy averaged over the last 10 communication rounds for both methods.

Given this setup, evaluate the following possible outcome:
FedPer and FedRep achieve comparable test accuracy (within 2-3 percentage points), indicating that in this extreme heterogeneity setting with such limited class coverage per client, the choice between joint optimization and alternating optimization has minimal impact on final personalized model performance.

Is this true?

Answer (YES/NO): YES